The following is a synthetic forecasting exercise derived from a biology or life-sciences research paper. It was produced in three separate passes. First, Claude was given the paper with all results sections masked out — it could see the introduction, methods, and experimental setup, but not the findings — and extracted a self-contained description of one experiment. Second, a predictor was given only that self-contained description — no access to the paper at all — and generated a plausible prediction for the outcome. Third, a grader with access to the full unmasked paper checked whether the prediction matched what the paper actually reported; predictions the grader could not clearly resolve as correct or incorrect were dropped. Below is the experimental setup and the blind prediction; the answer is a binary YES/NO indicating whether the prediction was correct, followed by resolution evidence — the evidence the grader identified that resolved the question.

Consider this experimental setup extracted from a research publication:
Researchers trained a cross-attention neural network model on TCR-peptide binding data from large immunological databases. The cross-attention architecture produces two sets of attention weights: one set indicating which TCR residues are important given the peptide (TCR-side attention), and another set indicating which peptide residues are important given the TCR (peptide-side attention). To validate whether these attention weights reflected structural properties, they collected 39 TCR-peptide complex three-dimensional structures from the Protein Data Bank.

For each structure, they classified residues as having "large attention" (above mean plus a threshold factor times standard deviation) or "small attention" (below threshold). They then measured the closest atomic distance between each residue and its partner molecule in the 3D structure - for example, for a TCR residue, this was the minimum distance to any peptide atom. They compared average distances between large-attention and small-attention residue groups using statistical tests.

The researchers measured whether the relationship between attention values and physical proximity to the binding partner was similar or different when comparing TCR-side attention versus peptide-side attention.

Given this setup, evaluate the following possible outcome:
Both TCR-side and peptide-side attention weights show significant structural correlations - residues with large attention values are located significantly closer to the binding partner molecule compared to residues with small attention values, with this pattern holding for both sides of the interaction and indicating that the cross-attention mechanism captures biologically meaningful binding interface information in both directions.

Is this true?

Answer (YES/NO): NO